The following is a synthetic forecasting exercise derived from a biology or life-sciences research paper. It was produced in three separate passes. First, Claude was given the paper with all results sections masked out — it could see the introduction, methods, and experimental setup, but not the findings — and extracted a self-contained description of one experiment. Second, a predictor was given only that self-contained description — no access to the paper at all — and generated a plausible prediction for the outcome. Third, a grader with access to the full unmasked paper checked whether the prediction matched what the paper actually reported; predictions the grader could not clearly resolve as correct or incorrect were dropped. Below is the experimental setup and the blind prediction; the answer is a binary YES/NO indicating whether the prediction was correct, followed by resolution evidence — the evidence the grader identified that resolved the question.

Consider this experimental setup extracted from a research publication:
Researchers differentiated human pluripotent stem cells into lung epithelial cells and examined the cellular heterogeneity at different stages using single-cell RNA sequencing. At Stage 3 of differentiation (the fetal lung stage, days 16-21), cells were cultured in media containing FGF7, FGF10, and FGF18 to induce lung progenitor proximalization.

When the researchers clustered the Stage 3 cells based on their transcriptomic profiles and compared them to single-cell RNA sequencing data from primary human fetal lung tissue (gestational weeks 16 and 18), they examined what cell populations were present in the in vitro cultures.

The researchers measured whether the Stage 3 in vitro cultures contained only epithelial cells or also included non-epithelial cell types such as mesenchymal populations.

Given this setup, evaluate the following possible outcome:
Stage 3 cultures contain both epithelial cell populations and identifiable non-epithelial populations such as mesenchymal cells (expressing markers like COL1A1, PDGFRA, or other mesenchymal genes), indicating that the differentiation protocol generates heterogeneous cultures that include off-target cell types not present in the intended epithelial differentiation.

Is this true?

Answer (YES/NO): YES